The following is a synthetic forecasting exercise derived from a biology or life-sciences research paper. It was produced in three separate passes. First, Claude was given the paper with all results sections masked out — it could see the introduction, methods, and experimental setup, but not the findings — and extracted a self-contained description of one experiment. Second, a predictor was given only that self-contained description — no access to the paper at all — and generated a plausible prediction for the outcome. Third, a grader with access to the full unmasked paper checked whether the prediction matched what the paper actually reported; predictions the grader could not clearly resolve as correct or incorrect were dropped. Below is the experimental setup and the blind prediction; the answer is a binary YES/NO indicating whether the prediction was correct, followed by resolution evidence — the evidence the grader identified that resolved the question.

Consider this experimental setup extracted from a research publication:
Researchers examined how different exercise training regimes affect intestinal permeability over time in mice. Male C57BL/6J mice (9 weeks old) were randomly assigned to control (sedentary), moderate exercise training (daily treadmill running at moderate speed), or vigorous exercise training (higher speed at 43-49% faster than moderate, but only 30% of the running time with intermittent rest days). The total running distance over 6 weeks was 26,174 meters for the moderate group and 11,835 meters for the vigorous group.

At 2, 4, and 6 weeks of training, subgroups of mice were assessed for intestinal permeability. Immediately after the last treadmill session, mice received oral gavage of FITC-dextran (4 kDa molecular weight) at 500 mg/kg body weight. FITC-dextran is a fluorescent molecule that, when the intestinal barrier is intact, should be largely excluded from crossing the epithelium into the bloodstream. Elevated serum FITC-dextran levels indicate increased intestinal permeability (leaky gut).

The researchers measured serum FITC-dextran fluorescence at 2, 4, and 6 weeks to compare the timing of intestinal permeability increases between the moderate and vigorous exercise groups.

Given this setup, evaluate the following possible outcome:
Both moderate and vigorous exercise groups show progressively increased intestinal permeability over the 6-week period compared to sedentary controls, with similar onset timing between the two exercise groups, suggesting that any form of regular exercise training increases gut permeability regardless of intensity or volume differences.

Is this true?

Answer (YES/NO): NO